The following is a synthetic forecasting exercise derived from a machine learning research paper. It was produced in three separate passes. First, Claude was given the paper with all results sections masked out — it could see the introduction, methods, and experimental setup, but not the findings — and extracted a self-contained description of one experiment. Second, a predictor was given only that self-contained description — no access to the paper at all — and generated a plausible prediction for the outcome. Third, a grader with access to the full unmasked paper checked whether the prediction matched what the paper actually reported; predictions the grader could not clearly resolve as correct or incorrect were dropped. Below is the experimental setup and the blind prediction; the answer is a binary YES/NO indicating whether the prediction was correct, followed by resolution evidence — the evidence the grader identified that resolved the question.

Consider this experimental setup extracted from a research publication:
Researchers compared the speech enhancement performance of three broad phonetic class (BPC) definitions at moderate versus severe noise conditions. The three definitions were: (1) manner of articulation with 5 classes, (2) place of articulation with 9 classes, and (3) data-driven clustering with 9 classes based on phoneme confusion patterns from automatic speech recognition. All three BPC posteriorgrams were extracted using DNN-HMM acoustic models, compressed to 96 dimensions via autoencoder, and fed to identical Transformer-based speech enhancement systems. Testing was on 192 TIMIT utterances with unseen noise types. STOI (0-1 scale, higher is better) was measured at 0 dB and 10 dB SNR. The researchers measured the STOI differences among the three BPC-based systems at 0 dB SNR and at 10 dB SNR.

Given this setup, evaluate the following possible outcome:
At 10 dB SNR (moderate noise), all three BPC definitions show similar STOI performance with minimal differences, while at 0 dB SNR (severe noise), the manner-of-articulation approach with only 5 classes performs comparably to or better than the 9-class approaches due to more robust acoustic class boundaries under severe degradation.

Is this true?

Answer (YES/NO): NO